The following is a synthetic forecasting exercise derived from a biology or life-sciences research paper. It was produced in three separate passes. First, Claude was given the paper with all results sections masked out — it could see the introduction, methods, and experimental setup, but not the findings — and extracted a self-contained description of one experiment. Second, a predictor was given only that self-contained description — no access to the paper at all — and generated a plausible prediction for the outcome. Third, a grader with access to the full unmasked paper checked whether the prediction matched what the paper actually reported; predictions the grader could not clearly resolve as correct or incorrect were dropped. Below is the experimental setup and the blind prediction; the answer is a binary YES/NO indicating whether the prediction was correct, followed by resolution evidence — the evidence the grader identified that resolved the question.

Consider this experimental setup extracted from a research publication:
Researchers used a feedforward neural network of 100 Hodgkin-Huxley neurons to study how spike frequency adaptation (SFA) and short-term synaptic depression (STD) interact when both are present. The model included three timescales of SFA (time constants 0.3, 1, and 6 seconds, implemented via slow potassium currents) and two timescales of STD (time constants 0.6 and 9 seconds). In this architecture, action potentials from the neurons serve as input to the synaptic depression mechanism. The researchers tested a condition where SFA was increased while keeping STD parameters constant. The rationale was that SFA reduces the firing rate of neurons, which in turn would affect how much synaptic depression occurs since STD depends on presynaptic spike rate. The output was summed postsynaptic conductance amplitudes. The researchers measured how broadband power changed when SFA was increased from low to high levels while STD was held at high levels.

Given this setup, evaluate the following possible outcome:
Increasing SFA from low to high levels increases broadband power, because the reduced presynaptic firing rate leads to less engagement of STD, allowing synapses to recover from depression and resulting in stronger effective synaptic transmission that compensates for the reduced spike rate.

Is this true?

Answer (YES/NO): YES